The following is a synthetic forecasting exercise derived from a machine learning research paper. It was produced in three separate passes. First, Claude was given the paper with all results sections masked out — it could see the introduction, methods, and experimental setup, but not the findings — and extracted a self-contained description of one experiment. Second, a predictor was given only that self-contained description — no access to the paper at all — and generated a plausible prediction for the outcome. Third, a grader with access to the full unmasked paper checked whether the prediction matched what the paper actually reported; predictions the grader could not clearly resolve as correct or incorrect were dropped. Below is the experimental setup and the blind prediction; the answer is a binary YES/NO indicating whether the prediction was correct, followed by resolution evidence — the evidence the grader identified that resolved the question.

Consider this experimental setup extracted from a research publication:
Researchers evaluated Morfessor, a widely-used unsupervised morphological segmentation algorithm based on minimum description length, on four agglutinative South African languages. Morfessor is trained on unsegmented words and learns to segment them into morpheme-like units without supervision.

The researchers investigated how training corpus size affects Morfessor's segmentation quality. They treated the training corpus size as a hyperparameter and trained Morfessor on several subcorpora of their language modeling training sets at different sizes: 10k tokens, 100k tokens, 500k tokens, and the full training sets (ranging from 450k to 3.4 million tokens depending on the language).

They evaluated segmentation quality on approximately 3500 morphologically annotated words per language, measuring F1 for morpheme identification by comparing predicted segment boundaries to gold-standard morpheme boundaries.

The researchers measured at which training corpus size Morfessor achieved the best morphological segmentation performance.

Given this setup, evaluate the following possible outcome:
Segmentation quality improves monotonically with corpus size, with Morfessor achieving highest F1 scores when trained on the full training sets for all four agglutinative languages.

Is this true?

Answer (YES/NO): NO